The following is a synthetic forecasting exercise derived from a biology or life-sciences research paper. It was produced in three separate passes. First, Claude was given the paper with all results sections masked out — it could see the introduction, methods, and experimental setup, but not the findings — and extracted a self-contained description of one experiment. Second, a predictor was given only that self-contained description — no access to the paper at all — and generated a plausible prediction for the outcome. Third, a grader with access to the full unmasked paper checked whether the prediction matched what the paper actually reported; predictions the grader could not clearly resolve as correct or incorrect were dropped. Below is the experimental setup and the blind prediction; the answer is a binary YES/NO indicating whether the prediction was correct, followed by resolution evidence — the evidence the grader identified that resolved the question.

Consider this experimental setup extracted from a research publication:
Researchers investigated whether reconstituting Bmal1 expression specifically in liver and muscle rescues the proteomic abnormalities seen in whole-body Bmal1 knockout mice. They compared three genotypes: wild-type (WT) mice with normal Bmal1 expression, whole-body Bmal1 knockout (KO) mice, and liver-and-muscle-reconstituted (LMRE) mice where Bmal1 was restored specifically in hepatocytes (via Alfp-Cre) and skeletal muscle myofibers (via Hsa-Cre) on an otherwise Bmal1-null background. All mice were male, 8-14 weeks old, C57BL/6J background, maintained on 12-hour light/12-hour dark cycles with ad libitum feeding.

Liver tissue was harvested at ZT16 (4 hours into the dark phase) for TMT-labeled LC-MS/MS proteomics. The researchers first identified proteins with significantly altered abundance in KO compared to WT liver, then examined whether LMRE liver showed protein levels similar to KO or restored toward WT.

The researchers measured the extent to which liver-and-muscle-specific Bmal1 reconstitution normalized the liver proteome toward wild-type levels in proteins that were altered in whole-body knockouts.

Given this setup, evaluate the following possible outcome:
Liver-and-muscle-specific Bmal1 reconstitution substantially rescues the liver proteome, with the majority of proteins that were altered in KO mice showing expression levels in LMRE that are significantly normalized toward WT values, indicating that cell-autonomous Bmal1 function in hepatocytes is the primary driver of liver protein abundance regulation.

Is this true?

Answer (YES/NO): NO